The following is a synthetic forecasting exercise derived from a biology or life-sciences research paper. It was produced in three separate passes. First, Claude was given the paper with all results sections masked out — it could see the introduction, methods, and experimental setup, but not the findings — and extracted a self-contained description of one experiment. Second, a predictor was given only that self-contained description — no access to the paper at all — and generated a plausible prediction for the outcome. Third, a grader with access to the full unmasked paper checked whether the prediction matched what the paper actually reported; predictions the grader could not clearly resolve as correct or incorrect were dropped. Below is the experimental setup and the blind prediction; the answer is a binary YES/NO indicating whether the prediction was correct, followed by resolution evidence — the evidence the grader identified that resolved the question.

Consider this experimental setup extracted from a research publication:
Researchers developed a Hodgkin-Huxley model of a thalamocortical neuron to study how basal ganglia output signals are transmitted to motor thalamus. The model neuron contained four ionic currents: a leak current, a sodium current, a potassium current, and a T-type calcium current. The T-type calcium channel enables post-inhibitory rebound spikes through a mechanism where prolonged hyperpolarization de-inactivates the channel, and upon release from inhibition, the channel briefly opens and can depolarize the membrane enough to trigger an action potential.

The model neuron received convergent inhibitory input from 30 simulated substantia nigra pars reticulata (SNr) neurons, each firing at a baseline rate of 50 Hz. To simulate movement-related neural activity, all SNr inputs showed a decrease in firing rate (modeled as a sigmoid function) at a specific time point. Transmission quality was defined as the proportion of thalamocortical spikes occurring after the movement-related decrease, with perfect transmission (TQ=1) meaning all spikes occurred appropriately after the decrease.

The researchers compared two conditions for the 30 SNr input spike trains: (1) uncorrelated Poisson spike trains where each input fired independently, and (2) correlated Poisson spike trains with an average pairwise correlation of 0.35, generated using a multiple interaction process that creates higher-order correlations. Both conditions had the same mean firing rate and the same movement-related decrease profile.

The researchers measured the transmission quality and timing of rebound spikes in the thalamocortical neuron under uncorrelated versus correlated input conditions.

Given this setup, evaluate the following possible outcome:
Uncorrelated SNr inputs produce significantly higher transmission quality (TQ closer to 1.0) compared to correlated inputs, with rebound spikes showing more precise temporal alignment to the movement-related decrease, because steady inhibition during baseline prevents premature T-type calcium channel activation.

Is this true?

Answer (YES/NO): YES